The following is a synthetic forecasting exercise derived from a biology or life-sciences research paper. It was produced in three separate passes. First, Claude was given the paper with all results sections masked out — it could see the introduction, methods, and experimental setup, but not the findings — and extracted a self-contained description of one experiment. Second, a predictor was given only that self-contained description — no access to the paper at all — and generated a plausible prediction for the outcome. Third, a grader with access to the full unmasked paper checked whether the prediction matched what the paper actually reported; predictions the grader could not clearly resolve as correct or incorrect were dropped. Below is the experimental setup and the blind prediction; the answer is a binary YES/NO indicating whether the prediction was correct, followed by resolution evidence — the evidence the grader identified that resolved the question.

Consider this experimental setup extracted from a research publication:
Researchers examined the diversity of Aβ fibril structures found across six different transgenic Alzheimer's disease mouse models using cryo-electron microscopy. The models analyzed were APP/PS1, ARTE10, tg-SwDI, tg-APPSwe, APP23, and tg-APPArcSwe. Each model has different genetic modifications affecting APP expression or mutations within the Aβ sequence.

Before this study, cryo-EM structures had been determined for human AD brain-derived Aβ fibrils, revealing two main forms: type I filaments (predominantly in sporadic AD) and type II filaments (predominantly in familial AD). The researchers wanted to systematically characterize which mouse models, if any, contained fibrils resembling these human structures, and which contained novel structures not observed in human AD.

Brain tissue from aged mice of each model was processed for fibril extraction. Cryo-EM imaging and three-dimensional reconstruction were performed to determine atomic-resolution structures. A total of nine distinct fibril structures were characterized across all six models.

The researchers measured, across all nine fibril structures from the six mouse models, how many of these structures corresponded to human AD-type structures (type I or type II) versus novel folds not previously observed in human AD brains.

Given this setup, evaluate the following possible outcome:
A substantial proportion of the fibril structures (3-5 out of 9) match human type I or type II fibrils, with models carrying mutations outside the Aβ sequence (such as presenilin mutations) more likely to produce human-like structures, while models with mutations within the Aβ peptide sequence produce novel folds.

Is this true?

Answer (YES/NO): NO